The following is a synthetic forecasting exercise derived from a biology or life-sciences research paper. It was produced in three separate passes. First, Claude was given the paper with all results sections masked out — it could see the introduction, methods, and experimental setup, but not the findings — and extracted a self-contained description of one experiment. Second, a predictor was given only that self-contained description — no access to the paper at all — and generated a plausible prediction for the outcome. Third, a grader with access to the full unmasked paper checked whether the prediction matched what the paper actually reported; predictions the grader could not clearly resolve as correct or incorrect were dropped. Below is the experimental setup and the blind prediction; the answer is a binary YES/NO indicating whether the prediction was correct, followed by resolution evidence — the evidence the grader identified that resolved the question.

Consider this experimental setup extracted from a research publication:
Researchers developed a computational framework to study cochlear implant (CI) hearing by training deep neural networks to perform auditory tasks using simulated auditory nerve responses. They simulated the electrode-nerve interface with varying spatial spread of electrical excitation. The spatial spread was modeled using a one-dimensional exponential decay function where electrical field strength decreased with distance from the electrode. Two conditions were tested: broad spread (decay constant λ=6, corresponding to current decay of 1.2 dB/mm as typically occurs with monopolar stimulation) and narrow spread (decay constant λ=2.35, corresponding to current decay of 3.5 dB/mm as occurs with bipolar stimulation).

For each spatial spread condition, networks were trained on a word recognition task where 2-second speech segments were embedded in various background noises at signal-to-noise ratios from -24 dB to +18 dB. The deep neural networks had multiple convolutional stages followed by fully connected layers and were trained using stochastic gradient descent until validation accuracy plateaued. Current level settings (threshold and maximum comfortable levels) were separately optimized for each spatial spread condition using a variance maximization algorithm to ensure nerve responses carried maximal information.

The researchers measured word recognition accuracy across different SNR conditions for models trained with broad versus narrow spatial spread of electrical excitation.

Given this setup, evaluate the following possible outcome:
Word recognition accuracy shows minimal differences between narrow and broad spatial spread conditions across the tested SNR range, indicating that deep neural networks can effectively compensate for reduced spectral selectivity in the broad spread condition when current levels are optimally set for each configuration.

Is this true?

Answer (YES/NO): NO